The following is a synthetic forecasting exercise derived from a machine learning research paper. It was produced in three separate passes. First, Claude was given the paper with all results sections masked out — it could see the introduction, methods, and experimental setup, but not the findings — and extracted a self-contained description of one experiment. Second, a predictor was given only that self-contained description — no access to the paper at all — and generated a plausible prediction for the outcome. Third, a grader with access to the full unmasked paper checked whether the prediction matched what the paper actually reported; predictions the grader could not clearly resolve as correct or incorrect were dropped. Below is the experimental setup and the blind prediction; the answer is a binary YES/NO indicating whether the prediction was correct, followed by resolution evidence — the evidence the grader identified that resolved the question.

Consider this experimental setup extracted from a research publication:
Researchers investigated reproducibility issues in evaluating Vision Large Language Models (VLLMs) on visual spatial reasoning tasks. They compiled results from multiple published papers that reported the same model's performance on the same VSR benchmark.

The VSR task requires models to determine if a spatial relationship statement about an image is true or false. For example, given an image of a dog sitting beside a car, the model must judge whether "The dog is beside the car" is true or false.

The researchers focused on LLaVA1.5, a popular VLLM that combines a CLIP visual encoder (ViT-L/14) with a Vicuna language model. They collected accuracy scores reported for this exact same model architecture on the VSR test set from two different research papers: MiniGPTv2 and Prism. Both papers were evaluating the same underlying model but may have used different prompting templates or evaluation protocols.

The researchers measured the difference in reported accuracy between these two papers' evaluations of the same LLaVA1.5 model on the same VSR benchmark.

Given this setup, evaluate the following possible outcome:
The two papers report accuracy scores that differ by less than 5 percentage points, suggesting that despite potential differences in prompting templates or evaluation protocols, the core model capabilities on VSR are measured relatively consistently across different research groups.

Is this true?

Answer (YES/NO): NO